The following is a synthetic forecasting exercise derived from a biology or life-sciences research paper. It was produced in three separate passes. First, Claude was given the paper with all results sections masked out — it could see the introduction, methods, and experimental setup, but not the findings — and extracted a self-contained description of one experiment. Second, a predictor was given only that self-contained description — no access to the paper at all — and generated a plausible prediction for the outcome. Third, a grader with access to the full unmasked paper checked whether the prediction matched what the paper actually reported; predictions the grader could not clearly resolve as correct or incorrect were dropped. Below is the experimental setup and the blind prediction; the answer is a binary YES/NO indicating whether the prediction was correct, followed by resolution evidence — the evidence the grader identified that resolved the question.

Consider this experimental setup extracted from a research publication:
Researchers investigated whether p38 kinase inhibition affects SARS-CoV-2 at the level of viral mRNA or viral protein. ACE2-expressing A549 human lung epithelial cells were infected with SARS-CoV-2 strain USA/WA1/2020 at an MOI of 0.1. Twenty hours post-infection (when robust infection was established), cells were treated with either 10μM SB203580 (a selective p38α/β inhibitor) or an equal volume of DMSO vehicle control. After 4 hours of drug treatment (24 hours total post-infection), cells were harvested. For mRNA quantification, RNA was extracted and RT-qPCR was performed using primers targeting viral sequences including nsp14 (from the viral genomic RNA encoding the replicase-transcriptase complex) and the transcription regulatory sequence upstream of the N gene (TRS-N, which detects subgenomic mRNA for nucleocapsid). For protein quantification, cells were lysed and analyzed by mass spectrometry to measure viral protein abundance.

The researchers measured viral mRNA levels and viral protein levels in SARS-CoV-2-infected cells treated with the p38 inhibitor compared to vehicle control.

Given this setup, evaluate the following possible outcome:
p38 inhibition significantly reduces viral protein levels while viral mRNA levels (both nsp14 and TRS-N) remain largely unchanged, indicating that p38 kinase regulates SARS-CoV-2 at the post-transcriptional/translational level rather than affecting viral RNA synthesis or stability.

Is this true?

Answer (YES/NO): YES